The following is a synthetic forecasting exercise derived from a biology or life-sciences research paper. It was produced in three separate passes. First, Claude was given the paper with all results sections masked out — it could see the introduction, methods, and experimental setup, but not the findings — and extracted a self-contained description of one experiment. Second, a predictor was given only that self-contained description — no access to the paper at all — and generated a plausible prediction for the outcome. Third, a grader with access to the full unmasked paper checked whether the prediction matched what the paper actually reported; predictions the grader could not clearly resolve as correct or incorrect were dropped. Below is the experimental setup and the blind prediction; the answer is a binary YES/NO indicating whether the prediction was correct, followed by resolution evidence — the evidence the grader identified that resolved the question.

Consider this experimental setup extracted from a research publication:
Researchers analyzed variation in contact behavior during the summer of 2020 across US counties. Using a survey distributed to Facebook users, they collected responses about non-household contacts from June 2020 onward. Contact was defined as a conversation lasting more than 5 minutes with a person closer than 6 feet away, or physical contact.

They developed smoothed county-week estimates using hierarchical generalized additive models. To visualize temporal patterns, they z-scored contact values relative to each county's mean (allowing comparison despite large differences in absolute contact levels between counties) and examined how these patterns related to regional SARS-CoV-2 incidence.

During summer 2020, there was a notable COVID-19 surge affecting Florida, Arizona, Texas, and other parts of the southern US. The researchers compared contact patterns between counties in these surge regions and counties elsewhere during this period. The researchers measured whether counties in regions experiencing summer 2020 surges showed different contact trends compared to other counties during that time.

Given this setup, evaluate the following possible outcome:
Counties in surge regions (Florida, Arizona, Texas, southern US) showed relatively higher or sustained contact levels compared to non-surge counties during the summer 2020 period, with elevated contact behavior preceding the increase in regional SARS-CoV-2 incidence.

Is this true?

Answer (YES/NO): NO